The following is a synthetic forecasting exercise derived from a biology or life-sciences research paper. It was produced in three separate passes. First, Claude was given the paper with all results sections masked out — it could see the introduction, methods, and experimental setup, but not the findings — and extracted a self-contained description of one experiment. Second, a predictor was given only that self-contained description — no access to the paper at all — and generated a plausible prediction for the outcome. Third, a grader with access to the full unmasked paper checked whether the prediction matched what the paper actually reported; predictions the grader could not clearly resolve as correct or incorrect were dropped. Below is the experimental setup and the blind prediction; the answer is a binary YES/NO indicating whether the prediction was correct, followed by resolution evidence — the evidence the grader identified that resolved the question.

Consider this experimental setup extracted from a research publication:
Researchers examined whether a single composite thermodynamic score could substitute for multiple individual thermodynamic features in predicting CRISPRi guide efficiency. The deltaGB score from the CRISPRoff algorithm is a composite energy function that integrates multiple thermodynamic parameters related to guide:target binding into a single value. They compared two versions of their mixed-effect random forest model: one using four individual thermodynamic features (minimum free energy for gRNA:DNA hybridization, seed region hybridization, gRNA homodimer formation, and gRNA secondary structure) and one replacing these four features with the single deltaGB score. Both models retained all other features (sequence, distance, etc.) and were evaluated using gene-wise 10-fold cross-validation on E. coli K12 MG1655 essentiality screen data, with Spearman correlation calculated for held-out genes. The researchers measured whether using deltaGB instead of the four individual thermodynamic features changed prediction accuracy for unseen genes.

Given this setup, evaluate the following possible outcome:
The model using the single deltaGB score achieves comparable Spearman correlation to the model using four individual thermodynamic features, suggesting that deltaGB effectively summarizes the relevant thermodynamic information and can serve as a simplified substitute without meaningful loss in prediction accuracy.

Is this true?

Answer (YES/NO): YES